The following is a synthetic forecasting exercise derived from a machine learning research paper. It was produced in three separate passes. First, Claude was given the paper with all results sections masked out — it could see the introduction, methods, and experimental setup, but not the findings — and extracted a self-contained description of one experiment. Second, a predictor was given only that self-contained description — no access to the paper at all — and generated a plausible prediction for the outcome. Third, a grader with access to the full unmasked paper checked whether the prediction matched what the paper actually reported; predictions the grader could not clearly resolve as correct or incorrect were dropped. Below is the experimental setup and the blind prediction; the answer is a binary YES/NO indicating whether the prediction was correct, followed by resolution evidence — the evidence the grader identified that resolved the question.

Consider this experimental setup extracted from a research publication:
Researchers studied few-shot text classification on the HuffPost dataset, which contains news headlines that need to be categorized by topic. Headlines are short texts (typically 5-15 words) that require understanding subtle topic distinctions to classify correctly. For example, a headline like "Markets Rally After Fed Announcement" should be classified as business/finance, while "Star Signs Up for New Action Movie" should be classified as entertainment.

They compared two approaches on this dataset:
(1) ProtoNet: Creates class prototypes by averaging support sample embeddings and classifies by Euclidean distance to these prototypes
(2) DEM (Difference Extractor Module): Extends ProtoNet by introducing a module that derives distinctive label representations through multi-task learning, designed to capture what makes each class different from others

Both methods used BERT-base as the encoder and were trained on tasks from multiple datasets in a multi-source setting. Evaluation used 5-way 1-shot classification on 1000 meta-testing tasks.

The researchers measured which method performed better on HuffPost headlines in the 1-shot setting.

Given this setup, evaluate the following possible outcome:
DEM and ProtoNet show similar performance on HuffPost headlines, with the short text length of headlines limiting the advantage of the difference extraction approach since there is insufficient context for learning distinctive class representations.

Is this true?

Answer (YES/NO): NO